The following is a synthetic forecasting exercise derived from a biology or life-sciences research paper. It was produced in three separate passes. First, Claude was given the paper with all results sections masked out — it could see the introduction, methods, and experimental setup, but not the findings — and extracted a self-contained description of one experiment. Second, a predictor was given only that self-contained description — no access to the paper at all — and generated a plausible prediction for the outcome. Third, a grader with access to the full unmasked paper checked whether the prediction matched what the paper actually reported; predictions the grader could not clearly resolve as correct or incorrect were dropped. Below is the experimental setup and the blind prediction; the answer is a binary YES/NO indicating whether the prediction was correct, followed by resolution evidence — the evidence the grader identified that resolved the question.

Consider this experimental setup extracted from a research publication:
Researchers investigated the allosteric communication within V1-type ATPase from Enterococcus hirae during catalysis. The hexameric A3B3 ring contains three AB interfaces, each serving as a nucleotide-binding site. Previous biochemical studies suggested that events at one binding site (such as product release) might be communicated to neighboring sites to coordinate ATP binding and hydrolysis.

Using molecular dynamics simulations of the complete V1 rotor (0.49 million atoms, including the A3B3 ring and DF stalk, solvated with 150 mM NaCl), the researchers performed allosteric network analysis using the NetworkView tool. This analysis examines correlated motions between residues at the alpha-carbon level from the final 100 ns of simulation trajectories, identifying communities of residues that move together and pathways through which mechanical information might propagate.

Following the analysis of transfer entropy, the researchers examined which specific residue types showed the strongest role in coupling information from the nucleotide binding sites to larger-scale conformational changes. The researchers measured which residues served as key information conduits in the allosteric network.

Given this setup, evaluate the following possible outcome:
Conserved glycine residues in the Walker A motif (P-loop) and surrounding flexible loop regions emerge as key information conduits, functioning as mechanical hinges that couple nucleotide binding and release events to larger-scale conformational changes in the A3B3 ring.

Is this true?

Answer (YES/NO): NO